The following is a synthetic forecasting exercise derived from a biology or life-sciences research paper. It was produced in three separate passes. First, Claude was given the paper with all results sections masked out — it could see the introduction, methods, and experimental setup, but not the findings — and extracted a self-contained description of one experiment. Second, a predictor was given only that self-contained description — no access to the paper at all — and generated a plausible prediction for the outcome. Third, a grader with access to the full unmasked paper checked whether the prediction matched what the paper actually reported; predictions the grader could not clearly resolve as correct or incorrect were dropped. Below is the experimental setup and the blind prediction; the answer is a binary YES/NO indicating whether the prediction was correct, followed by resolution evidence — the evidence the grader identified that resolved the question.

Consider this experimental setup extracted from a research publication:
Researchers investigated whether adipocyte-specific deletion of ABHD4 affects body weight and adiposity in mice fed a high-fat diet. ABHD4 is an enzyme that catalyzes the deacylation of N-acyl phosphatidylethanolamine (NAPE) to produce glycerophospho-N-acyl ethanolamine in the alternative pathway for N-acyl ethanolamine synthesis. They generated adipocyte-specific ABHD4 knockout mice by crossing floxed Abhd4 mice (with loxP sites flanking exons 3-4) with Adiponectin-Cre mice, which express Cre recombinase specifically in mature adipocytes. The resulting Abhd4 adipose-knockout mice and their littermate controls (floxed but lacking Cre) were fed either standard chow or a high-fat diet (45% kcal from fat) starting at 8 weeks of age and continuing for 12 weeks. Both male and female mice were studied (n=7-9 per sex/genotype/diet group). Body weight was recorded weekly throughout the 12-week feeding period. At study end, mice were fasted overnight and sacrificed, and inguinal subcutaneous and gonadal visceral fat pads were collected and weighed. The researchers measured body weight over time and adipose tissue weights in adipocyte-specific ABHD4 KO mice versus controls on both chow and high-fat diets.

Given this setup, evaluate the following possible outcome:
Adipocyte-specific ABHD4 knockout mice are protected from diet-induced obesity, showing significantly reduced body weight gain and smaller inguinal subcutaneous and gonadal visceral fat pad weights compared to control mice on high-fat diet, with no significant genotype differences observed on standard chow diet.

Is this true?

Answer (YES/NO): NO